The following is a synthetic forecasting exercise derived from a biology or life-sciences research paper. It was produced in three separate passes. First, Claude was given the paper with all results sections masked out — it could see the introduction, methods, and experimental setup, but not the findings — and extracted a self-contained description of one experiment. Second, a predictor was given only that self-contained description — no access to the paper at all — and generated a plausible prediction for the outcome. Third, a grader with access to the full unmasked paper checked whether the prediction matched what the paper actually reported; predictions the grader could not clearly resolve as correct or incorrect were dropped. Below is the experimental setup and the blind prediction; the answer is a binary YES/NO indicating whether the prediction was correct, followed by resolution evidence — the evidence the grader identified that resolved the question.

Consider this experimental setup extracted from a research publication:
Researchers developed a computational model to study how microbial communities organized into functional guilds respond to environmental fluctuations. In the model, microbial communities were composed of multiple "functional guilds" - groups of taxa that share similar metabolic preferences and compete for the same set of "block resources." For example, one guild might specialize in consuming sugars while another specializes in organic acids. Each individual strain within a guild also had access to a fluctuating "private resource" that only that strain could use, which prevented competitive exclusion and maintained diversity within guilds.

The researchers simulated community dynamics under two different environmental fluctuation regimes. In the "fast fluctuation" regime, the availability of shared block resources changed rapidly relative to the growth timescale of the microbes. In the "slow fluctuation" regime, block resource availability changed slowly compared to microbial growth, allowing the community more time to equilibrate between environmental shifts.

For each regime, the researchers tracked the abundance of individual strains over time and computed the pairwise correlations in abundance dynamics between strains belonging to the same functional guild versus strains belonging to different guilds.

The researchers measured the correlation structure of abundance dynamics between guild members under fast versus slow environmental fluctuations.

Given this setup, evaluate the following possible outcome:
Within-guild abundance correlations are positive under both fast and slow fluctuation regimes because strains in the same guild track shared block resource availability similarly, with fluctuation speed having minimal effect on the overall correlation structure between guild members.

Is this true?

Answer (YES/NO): NO